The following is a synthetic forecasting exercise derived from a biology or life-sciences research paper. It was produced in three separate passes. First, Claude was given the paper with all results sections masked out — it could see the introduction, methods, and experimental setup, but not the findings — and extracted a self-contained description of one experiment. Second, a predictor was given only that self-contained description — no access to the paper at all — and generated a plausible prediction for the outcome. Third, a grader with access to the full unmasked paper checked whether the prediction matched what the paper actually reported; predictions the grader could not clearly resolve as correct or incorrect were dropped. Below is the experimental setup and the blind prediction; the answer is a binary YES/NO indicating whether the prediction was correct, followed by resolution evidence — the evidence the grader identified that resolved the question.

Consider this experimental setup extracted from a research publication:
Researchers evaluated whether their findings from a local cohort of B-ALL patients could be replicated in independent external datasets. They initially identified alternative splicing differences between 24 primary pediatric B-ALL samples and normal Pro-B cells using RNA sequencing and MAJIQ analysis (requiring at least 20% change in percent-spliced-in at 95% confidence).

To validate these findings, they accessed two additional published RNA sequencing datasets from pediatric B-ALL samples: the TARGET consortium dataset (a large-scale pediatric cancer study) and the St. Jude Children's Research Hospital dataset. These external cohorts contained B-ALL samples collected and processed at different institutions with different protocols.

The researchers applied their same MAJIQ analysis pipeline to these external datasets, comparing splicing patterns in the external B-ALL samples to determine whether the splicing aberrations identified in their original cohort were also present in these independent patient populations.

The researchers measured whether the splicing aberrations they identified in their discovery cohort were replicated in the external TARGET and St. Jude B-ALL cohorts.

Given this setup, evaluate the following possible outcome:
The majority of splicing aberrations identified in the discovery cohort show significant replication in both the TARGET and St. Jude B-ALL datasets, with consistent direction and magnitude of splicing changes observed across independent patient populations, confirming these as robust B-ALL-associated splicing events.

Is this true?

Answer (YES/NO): YES